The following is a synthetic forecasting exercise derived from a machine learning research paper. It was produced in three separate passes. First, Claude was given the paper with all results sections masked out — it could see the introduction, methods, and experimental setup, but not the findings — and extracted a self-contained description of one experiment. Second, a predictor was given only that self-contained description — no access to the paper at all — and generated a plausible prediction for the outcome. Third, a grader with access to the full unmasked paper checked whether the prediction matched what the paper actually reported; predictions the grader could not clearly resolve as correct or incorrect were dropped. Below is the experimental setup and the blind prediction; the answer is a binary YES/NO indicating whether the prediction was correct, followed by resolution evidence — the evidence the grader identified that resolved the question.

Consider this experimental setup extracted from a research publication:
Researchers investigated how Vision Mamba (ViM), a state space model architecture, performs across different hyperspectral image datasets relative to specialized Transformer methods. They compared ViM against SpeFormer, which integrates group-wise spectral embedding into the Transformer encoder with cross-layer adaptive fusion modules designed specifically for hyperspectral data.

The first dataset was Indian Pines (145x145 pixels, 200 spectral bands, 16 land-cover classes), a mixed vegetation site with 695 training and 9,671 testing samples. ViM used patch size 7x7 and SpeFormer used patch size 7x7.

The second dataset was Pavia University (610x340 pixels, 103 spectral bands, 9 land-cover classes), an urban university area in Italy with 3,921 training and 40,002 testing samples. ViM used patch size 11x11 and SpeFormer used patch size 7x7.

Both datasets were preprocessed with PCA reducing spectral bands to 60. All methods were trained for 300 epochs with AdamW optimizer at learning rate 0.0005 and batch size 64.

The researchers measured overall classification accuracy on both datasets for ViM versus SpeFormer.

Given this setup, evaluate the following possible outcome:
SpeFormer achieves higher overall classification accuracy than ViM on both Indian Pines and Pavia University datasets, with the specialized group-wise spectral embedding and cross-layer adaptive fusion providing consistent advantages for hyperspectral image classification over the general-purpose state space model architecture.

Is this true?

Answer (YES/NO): NO